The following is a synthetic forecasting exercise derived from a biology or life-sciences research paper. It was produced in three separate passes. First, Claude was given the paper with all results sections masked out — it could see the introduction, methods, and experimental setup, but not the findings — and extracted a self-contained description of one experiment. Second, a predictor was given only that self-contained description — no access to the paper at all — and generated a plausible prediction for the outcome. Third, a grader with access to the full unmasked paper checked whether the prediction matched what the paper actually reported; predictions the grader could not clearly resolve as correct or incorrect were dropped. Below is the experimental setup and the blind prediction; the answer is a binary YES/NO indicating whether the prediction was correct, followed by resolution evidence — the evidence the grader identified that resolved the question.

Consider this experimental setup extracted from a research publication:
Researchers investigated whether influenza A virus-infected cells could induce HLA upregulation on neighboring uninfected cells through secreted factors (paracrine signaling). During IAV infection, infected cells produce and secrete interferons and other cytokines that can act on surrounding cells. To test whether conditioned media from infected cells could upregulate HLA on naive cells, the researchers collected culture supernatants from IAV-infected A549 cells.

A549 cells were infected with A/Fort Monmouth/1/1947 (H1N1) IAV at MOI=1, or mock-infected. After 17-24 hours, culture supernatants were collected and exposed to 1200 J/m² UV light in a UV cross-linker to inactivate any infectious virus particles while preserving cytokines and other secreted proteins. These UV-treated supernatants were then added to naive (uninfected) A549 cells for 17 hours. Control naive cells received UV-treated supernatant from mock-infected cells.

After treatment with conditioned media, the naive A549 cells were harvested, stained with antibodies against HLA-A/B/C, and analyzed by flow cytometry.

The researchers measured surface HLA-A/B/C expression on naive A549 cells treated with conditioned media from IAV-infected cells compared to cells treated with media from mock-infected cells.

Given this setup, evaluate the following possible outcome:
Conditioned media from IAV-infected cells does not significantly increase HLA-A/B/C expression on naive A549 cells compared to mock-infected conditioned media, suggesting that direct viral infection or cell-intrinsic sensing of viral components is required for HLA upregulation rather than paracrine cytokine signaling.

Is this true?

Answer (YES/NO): NO